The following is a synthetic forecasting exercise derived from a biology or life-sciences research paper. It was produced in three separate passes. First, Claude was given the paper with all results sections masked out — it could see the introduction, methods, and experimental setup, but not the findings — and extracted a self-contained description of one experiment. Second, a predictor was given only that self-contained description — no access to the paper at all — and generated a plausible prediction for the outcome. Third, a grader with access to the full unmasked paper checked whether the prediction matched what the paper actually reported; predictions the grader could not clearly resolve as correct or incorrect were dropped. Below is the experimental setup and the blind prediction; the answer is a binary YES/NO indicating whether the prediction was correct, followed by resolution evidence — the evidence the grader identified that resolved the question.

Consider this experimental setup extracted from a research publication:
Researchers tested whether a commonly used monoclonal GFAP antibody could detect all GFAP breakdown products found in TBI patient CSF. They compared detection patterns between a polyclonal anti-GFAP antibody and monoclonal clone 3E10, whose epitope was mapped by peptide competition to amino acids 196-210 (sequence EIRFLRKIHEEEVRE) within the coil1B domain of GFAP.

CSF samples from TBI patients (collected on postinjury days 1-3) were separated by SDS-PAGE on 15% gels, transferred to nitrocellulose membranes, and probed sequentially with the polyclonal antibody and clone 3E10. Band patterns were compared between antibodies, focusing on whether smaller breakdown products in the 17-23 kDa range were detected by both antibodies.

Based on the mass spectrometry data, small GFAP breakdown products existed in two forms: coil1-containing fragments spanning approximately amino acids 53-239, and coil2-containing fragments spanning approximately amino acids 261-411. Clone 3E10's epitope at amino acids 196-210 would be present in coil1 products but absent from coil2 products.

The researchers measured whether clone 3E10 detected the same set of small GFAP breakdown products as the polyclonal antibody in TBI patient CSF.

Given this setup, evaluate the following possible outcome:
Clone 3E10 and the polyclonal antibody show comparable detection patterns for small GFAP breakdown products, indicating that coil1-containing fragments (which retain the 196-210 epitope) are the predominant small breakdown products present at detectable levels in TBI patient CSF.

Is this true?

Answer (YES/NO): NO